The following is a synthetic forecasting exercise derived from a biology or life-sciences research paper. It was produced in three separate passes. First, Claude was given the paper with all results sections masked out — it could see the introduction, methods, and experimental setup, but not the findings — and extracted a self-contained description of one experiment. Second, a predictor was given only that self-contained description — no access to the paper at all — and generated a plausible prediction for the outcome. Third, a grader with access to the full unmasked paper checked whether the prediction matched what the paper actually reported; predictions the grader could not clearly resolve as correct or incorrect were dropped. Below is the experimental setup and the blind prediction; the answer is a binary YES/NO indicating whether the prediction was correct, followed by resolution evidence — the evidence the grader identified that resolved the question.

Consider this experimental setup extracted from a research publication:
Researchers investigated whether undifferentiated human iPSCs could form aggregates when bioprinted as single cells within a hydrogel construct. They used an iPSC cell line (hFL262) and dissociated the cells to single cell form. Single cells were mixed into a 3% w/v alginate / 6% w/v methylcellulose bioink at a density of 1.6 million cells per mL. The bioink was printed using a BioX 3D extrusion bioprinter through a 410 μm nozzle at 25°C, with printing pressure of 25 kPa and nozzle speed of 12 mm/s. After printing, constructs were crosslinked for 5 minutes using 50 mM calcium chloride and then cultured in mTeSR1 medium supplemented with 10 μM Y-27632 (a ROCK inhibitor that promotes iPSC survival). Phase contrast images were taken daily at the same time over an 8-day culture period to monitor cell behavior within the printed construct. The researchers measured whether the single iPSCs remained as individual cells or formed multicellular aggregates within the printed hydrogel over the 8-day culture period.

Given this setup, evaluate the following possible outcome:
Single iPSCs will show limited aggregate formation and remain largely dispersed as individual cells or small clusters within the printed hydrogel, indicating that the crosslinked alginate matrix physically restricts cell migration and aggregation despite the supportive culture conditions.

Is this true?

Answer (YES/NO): NO